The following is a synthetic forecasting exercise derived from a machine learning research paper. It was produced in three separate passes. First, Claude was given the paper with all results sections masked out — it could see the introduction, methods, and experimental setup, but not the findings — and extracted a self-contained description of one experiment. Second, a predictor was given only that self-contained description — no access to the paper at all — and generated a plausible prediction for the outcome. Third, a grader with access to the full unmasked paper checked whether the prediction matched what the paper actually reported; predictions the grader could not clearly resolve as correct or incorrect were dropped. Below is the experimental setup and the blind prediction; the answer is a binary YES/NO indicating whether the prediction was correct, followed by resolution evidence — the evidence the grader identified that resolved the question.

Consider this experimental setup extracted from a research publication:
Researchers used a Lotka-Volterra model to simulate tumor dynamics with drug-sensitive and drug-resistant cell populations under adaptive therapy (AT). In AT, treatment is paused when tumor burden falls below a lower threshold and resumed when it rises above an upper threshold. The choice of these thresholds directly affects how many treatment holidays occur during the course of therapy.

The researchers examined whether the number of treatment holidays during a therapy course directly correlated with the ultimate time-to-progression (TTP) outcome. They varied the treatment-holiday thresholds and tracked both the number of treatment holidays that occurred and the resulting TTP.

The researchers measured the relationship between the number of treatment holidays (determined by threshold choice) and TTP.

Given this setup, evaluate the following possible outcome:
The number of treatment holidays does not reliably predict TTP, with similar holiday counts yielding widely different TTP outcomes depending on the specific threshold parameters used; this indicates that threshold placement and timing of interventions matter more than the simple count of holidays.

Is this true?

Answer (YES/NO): NO